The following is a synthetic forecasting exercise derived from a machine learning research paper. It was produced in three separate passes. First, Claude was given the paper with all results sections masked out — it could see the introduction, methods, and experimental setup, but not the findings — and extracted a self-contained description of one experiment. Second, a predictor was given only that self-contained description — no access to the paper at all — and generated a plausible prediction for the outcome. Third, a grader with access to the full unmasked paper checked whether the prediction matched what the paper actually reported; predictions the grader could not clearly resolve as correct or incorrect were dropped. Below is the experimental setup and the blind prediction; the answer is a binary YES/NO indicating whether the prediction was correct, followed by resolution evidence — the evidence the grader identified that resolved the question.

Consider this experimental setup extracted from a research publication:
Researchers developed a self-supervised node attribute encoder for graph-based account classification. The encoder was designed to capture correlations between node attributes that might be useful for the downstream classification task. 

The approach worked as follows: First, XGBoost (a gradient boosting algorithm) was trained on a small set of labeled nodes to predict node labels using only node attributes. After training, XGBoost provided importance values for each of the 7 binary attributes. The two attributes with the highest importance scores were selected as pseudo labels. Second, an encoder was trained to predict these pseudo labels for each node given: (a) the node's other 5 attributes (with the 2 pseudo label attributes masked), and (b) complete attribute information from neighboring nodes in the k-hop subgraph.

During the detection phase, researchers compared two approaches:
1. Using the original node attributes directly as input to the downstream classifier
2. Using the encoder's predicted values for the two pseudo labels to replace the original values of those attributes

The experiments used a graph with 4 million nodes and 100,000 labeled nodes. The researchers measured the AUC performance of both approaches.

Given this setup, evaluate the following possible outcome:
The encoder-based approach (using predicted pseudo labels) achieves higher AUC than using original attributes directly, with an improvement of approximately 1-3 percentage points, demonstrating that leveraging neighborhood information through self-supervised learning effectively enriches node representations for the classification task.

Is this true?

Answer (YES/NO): YES